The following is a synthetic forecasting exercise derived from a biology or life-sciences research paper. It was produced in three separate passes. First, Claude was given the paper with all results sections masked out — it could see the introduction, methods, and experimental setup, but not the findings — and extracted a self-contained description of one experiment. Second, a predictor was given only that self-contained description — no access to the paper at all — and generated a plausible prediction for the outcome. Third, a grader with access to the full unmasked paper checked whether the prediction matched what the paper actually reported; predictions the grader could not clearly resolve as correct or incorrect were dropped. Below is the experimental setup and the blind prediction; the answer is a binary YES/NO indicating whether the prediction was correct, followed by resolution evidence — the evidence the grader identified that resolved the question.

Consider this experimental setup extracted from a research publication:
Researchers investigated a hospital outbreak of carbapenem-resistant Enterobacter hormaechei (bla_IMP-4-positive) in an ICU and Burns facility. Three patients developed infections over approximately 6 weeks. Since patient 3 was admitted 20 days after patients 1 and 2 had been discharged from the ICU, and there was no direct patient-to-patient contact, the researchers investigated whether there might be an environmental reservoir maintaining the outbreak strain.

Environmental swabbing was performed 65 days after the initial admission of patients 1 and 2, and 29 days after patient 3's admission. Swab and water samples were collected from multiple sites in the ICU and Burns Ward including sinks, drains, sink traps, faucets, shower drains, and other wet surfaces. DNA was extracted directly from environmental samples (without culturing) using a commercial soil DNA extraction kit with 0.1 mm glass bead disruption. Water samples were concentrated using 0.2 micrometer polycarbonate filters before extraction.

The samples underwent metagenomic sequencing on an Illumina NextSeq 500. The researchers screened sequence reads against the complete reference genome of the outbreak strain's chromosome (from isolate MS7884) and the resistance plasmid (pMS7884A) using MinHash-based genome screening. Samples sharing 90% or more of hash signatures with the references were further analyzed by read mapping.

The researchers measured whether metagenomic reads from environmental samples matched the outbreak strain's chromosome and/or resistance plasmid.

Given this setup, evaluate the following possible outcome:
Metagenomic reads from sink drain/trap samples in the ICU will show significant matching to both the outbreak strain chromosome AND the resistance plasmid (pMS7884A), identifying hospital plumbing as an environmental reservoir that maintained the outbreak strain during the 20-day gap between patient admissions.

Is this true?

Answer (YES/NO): NO